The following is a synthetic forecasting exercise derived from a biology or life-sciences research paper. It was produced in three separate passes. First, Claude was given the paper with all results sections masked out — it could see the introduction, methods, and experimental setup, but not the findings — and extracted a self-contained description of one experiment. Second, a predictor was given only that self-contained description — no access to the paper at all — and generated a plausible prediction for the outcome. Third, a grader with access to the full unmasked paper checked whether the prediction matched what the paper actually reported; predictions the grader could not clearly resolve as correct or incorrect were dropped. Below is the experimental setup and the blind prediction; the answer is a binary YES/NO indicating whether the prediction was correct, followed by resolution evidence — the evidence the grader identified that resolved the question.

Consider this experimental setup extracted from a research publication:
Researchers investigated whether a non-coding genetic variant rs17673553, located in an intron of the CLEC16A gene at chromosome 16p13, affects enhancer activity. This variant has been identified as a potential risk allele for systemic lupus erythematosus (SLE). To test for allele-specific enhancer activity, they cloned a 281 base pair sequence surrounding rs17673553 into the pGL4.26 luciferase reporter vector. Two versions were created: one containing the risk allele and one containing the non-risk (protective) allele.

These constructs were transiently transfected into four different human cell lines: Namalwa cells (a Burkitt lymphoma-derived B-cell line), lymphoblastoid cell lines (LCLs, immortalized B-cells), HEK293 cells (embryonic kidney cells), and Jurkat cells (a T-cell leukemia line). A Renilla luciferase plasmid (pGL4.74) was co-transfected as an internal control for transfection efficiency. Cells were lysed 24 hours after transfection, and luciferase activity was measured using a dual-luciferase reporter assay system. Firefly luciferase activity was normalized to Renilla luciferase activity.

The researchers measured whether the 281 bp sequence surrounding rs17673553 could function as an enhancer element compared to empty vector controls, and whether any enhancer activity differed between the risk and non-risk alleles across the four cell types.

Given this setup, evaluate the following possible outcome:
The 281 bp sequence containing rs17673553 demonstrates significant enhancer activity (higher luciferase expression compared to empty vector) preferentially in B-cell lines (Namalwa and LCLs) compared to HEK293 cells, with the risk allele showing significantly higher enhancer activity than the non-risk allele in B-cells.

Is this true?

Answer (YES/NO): NO